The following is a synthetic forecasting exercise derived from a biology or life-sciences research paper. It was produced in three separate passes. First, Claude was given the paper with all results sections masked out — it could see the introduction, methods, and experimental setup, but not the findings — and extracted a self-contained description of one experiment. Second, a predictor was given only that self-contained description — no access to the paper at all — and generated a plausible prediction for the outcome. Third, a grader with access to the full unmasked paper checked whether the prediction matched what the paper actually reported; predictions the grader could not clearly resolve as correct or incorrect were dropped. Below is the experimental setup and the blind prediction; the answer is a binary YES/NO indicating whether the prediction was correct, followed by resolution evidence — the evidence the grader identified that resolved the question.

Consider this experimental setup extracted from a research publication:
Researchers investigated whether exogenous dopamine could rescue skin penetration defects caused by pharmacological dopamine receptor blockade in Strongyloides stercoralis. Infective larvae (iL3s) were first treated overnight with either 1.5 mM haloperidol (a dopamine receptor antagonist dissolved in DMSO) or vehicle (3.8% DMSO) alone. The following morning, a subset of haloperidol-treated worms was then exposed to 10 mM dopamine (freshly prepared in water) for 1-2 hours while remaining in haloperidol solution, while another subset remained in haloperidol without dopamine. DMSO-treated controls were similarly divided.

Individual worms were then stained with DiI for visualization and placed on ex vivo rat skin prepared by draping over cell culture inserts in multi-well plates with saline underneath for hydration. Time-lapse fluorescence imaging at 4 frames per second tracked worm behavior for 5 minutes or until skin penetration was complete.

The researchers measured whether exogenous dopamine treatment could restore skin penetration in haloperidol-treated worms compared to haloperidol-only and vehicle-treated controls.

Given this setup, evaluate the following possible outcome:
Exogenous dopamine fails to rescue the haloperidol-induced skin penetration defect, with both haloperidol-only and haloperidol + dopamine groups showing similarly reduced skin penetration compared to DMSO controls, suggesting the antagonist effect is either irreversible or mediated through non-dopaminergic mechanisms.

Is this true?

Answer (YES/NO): NO